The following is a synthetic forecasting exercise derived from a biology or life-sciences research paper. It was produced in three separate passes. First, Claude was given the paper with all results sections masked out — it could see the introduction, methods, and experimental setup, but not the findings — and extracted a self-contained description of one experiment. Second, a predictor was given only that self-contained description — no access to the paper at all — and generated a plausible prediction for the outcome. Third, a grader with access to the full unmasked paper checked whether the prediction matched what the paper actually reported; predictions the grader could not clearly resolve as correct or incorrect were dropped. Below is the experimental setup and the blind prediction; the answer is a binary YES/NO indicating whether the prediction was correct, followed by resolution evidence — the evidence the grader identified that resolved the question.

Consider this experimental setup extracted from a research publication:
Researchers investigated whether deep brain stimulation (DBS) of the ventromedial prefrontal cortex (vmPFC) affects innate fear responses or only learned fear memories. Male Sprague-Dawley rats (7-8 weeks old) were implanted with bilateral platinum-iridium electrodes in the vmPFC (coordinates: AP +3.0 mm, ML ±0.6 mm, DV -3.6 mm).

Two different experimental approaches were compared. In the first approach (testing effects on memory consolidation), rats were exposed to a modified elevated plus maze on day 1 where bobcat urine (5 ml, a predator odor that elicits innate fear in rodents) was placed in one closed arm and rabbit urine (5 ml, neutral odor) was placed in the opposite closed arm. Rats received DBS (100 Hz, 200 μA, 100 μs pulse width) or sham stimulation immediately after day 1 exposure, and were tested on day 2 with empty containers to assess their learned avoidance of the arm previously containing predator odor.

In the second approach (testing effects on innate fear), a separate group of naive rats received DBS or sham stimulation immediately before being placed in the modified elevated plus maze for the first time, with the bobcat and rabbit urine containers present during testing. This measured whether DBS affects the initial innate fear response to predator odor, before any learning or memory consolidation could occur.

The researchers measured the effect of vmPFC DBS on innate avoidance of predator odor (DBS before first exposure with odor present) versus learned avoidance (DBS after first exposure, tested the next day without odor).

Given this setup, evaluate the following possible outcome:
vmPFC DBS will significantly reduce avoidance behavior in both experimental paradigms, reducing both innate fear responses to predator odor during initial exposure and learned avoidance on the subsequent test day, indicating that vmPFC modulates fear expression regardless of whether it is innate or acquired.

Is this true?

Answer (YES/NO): NO